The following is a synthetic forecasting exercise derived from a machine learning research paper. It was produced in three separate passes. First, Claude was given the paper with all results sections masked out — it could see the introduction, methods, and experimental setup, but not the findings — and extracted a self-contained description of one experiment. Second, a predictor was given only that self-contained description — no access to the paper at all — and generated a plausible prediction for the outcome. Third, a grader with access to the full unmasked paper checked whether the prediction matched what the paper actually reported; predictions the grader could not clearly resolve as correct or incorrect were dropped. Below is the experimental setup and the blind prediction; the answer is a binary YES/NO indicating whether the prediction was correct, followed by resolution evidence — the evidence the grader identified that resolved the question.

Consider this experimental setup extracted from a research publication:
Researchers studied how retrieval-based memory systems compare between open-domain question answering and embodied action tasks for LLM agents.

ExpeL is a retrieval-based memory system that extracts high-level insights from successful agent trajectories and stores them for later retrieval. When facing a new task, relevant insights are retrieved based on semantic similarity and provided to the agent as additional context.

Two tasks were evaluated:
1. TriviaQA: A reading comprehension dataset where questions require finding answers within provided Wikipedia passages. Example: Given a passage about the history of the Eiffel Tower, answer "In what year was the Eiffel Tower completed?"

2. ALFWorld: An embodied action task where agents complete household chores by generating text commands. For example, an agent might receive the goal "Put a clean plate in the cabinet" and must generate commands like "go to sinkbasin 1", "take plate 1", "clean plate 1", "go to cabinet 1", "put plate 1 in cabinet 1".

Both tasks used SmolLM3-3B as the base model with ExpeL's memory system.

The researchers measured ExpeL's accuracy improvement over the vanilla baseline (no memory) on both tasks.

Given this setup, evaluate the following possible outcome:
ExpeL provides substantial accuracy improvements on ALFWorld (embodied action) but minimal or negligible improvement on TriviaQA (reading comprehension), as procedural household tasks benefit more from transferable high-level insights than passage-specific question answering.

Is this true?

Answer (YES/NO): NO